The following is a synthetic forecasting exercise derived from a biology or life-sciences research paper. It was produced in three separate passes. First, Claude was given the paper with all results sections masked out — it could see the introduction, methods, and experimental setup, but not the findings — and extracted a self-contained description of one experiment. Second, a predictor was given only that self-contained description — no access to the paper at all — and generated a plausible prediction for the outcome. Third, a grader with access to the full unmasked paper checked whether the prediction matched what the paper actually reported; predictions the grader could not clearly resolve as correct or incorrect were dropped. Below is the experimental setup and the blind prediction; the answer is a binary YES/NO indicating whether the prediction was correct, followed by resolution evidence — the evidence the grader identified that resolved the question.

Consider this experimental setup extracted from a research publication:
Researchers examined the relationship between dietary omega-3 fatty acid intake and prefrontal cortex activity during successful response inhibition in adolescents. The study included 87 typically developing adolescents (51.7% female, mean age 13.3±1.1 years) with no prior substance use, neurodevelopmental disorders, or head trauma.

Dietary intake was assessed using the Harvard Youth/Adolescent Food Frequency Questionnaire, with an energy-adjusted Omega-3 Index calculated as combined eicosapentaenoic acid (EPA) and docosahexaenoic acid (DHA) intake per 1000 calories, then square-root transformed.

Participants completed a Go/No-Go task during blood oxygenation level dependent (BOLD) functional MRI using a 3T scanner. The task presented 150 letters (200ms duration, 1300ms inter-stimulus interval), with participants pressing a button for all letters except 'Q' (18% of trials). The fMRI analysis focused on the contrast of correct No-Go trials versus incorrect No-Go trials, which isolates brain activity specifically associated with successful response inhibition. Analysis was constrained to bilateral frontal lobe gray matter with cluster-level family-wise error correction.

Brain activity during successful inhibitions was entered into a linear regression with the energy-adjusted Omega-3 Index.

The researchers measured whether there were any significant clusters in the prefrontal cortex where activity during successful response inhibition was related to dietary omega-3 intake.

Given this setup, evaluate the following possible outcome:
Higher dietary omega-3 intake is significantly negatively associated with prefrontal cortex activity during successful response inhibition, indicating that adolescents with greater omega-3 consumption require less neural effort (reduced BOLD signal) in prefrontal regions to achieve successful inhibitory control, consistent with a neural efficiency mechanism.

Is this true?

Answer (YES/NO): YES